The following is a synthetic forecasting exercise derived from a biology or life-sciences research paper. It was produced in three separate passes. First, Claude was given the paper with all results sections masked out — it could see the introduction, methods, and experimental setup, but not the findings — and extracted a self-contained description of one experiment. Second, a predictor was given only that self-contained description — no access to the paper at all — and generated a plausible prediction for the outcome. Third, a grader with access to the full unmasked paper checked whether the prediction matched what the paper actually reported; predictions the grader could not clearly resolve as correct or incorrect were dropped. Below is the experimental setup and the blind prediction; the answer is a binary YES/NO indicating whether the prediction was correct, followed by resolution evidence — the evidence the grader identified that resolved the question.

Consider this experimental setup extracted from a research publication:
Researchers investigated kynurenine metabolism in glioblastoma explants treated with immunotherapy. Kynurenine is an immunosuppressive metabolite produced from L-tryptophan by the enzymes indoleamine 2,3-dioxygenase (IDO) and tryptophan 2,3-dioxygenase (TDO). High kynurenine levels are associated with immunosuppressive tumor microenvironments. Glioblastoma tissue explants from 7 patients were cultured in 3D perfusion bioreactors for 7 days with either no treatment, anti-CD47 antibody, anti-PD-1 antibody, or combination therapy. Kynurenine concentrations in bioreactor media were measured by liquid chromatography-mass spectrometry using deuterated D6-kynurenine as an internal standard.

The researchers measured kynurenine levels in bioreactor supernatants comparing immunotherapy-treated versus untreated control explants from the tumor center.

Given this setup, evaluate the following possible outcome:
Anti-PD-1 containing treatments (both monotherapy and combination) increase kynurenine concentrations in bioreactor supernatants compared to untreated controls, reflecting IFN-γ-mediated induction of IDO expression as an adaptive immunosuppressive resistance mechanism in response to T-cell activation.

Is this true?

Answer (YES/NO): NO